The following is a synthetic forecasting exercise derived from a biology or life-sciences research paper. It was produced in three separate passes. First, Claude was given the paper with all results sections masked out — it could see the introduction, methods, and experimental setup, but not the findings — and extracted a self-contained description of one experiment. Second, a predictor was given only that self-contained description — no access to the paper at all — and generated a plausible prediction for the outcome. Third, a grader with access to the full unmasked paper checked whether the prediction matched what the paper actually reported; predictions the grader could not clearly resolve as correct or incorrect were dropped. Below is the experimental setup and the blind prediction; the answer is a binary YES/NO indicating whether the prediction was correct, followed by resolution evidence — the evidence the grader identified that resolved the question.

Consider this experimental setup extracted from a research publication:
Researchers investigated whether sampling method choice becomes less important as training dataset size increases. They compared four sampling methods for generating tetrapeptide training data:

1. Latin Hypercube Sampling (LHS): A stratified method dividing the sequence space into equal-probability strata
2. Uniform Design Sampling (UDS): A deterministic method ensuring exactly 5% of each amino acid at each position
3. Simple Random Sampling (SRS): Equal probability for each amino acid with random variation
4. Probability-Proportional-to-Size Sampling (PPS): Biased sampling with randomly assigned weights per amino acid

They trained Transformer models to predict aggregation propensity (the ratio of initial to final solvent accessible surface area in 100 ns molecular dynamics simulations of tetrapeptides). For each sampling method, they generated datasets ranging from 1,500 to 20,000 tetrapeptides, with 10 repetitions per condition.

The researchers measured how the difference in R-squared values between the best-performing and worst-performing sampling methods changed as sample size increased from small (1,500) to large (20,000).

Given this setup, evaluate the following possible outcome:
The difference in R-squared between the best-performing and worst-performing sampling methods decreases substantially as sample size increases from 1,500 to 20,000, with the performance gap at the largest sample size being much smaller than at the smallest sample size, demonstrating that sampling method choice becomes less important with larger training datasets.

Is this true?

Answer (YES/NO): YES